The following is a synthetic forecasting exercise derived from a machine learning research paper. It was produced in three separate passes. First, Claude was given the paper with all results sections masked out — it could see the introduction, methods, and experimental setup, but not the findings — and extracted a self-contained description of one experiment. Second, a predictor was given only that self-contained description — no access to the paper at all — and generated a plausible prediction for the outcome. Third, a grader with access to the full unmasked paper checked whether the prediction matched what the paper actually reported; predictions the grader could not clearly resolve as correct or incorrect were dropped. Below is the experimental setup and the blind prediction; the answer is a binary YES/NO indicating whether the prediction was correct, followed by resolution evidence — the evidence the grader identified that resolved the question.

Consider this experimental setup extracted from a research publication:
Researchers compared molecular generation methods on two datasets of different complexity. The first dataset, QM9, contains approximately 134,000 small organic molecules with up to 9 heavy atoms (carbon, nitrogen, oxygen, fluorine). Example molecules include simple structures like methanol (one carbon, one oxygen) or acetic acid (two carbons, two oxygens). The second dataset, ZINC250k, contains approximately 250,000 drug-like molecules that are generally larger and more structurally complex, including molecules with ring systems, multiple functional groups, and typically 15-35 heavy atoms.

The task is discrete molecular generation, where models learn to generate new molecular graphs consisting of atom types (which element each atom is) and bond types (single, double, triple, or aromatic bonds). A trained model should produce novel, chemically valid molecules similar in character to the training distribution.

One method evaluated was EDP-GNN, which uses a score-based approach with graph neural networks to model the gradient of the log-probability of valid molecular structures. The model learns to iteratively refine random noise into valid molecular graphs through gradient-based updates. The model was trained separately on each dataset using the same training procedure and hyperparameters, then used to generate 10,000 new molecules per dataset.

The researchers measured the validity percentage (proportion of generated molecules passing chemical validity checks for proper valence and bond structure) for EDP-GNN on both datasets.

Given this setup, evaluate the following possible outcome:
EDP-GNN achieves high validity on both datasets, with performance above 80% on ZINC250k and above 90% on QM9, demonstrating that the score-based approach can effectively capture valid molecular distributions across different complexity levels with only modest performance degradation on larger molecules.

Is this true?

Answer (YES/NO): NO